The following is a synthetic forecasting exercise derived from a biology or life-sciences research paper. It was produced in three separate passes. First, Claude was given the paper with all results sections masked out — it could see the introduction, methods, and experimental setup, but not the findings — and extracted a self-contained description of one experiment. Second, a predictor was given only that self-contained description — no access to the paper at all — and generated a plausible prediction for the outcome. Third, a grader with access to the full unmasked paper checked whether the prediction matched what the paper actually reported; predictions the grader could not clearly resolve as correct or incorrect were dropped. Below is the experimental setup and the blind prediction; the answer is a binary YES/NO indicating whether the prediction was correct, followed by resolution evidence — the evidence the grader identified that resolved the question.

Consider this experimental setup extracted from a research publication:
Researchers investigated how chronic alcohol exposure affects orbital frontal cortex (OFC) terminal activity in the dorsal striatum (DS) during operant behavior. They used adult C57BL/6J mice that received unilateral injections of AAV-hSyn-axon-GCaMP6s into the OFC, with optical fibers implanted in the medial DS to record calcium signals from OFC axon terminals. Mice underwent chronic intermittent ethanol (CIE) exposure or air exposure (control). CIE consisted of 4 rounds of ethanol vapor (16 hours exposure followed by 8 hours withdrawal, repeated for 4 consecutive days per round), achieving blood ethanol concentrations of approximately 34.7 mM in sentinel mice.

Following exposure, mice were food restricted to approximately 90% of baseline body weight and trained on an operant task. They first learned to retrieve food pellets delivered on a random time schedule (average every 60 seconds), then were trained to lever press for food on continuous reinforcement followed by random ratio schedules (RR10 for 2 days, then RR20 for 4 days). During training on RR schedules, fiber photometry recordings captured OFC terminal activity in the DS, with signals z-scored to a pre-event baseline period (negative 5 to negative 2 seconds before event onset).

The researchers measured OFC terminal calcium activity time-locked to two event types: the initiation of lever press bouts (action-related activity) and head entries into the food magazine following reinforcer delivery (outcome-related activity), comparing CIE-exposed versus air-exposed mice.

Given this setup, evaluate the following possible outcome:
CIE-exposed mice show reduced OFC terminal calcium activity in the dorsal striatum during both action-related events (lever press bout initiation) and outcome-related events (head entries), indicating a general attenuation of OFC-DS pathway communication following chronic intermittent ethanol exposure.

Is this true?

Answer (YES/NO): NO